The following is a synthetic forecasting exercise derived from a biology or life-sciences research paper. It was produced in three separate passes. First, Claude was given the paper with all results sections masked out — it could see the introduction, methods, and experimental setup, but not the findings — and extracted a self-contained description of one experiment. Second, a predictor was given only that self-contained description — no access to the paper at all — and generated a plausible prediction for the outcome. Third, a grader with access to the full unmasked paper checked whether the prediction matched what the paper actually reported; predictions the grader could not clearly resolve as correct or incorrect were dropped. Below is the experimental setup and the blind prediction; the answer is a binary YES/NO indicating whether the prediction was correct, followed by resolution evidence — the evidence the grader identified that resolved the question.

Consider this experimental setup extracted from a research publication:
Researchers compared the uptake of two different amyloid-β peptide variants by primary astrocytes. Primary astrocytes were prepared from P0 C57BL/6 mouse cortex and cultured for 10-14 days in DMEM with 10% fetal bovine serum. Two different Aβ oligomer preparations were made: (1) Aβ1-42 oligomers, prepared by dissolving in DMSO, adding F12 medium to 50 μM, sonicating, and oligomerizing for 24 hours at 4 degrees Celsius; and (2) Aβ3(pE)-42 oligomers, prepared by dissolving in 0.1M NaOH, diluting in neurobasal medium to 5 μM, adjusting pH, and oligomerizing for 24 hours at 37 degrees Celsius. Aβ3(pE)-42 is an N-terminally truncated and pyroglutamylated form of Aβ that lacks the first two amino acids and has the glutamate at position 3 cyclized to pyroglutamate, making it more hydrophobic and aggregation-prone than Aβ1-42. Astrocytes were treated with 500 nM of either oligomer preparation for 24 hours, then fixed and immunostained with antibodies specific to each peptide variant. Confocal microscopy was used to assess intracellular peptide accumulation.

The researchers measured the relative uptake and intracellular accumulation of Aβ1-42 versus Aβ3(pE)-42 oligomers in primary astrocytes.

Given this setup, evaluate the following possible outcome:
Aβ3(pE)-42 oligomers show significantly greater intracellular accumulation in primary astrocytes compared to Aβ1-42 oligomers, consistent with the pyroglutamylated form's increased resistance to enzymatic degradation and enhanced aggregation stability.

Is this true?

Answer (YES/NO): YES